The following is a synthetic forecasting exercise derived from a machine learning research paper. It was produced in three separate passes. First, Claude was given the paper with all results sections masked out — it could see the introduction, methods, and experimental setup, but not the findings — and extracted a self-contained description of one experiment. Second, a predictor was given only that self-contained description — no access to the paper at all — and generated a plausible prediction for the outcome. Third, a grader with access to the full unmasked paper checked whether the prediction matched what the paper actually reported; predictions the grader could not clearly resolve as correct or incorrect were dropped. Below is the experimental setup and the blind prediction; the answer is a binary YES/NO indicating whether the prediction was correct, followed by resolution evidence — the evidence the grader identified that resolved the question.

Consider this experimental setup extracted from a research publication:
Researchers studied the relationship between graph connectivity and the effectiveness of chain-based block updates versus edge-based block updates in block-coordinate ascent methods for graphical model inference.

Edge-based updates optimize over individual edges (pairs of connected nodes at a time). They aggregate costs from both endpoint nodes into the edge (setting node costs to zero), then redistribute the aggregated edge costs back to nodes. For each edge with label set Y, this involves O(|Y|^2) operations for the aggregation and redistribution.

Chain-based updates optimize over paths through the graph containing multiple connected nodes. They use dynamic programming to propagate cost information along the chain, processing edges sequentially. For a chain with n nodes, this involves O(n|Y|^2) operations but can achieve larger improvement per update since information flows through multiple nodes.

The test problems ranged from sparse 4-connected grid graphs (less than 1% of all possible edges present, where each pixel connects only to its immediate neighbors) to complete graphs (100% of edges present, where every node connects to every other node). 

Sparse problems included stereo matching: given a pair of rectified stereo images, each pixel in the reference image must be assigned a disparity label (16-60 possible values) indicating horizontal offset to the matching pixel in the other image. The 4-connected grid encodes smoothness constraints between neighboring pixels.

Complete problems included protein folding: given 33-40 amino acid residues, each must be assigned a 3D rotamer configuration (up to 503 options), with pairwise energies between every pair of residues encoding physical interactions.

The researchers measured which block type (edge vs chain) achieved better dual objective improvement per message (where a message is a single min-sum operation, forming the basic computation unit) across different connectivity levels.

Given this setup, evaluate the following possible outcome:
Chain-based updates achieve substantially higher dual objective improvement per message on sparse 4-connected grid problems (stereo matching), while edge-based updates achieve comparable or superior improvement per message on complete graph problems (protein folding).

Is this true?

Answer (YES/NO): YES